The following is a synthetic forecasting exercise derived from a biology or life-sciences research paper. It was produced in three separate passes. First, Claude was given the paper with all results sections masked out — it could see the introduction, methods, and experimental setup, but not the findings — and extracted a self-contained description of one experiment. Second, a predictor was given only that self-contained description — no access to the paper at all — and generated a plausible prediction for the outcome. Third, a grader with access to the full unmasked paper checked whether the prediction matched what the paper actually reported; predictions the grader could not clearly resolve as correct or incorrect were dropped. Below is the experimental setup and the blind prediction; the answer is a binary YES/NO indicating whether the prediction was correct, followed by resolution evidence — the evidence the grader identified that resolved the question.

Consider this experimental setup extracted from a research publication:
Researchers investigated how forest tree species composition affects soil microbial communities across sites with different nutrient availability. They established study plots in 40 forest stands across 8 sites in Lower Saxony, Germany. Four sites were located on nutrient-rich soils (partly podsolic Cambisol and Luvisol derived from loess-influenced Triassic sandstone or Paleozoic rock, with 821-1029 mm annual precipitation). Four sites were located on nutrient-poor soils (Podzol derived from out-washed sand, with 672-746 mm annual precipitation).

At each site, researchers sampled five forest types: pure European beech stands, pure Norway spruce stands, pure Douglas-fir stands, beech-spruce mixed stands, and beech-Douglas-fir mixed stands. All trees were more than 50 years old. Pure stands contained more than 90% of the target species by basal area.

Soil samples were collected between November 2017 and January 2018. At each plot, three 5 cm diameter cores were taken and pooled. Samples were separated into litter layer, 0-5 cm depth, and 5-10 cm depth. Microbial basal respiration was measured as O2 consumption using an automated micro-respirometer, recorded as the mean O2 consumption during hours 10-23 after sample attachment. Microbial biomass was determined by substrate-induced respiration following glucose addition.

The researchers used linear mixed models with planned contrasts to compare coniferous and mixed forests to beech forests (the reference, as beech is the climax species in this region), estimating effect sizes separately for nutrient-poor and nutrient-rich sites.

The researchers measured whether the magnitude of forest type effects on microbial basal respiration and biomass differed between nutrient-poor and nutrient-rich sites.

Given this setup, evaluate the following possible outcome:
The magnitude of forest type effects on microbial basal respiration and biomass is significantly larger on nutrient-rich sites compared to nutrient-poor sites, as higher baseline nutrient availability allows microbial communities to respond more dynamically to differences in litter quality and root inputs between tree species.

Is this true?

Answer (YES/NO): NO